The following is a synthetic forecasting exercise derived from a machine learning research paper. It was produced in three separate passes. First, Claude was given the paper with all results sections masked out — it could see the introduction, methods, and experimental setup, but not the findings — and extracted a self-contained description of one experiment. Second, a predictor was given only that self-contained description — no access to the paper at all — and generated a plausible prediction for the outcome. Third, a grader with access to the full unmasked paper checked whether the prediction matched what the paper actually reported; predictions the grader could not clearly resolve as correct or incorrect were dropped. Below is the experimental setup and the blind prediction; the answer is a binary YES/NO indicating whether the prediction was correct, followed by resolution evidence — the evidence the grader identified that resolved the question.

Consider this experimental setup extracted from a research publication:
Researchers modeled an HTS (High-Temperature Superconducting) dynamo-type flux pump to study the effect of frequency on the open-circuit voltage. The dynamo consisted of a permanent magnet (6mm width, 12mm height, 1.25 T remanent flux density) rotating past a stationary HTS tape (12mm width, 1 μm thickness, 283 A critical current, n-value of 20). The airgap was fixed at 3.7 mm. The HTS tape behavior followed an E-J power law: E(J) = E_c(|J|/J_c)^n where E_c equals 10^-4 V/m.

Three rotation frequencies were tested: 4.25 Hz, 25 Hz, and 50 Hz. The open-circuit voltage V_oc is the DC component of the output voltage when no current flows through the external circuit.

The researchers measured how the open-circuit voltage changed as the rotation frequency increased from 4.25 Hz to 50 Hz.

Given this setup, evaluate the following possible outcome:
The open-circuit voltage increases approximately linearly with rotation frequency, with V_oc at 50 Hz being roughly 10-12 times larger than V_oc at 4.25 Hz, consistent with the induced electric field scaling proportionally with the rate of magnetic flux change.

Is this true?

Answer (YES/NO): YES